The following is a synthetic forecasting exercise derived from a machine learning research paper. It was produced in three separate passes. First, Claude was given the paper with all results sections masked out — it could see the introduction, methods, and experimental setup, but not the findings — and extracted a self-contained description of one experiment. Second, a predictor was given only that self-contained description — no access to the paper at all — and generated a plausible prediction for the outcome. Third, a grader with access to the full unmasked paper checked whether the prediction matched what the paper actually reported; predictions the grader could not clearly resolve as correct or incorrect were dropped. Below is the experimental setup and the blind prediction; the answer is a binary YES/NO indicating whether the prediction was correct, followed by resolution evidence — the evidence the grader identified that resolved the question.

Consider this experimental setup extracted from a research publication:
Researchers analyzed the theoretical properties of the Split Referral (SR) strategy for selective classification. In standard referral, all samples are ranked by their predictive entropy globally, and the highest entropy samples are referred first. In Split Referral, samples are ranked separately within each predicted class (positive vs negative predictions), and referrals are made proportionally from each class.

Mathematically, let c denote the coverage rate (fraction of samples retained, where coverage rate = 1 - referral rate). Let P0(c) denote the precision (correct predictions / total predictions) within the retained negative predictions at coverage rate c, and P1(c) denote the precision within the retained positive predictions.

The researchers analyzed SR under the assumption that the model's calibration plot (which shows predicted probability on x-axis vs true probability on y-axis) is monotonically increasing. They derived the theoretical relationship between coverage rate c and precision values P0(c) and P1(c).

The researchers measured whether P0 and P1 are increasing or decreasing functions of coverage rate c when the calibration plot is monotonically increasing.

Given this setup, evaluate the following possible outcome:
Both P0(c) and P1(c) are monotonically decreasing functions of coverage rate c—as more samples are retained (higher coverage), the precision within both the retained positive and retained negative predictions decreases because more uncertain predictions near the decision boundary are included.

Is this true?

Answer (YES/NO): YES